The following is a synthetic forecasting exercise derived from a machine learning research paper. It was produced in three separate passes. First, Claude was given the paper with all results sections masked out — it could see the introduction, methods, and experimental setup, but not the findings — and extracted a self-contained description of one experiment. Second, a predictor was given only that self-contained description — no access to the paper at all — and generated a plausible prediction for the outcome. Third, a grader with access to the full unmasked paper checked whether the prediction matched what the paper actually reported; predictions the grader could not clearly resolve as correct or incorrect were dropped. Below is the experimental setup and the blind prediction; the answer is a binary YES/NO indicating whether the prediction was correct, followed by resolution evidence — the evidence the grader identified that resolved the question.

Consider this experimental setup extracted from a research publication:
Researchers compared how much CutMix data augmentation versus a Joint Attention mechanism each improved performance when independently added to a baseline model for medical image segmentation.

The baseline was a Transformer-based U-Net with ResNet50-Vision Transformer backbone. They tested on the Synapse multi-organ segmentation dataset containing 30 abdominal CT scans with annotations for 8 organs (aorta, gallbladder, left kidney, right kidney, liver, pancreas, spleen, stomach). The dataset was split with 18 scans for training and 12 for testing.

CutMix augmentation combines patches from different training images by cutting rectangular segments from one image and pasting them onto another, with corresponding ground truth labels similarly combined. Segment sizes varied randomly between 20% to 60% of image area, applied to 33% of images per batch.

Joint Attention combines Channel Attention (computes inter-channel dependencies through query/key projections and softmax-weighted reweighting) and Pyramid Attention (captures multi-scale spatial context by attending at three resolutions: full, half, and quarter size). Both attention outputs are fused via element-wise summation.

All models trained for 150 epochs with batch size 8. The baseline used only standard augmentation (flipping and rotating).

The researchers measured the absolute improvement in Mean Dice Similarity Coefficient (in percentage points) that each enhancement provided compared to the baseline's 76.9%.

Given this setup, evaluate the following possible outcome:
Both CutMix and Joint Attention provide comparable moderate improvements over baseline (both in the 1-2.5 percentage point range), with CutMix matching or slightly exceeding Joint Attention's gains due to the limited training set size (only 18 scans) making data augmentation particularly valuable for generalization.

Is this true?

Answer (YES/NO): NO